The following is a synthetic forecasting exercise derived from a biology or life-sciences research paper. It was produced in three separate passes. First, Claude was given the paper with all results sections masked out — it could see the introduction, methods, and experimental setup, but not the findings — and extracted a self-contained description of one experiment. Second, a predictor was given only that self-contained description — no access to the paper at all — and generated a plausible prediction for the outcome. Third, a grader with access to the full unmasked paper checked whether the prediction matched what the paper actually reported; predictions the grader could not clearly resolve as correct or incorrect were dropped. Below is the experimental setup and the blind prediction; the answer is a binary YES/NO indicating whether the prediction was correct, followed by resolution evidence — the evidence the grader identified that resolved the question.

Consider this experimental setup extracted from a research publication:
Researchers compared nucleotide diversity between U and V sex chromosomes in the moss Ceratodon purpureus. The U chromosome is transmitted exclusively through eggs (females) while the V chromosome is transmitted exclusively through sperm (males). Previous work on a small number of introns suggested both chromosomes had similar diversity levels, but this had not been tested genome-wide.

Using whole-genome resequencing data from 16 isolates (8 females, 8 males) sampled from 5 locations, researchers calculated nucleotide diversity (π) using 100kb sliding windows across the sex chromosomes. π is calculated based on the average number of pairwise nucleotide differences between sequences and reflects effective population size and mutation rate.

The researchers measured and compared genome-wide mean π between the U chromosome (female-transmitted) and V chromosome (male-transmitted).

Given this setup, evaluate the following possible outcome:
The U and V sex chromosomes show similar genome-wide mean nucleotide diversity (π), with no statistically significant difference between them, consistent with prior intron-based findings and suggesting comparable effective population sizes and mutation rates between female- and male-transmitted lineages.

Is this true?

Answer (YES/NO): NO